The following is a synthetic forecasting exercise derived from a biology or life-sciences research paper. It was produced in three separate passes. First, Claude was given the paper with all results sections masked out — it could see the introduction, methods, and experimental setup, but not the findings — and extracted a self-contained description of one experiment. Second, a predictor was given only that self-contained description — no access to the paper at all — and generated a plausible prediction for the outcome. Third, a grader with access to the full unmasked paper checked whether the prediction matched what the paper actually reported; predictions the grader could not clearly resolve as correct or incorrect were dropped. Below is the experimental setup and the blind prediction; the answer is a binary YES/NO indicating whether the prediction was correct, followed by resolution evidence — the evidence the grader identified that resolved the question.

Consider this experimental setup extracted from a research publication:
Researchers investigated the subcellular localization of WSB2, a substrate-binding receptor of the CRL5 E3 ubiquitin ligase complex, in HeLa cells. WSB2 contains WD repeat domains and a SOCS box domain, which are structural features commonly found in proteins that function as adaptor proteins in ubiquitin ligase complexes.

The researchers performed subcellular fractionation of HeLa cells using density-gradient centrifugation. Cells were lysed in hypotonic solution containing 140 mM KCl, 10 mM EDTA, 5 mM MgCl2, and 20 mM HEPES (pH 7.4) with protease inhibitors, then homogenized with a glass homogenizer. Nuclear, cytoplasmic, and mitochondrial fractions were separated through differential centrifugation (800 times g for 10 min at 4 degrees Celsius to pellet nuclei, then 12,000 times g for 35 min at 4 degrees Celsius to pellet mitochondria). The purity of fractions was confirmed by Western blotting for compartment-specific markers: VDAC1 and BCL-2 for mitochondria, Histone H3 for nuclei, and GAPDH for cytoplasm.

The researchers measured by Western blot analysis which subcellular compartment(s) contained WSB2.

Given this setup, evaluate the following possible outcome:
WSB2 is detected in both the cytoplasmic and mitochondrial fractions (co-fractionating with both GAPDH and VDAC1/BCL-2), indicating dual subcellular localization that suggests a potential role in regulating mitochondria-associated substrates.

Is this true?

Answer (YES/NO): YES